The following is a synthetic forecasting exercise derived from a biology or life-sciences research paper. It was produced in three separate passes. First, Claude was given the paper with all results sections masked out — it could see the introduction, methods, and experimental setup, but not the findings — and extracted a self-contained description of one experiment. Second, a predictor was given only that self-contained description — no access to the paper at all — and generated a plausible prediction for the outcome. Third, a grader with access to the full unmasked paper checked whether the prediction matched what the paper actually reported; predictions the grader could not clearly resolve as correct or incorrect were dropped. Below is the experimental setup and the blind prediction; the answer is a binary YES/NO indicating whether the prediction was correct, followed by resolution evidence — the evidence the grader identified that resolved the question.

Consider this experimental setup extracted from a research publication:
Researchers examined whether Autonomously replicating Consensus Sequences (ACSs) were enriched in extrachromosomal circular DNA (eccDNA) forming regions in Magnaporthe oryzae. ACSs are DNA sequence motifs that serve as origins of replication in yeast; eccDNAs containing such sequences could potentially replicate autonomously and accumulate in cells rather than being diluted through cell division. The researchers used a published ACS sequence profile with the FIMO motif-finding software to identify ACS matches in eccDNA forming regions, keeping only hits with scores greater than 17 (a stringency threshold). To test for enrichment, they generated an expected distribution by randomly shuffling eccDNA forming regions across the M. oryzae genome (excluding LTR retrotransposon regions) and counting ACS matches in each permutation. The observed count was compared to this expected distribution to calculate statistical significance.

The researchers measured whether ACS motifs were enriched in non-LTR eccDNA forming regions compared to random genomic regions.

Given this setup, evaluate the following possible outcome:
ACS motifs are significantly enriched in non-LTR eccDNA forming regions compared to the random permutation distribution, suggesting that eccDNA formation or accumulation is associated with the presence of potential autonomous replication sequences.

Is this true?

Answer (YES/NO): NO